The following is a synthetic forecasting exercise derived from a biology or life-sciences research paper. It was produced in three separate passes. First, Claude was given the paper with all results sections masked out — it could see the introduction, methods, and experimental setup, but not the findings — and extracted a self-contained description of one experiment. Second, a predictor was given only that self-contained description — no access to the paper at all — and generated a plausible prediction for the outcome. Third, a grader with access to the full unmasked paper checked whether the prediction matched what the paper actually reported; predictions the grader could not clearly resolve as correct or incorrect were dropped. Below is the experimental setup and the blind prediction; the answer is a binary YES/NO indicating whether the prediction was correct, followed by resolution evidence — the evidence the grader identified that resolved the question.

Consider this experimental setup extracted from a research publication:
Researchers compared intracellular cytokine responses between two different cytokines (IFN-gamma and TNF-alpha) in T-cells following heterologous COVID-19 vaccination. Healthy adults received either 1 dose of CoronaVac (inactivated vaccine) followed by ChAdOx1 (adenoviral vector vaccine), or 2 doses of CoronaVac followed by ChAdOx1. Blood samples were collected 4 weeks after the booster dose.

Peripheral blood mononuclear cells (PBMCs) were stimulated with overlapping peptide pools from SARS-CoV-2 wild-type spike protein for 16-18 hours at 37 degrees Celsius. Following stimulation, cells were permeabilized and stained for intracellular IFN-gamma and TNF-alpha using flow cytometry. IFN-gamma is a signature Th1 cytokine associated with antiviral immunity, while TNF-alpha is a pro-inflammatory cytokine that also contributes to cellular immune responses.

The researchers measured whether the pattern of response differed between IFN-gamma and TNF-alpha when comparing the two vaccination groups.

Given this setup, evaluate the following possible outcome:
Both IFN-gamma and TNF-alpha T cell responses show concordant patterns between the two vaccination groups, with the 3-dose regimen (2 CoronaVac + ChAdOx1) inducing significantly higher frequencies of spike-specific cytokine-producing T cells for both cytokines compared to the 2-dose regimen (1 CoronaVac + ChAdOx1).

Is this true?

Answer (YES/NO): NO